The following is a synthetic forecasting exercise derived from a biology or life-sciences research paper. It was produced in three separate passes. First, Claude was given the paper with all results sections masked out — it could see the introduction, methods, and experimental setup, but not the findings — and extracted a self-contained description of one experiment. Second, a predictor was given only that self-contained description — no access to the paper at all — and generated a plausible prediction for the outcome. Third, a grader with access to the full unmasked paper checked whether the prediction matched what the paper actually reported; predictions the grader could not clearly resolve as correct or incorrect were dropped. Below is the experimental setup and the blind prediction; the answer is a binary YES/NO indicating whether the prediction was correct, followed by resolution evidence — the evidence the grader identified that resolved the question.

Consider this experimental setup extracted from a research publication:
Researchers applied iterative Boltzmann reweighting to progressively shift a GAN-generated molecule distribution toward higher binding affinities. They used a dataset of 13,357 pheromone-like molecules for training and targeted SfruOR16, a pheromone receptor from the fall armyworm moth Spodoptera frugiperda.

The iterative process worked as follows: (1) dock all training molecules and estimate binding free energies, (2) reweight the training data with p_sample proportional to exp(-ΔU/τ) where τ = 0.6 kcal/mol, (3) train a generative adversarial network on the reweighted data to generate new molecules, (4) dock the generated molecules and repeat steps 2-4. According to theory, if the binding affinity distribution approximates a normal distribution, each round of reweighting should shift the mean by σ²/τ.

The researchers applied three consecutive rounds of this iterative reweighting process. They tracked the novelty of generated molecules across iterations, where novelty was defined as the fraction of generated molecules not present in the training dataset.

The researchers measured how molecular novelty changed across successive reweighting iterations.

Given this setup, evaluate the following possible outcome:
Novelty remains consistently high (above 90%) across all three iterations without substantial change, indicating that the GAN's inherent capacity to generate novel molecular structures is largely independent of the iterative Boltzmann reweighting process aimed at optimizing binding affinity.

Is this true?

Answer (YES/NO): NO